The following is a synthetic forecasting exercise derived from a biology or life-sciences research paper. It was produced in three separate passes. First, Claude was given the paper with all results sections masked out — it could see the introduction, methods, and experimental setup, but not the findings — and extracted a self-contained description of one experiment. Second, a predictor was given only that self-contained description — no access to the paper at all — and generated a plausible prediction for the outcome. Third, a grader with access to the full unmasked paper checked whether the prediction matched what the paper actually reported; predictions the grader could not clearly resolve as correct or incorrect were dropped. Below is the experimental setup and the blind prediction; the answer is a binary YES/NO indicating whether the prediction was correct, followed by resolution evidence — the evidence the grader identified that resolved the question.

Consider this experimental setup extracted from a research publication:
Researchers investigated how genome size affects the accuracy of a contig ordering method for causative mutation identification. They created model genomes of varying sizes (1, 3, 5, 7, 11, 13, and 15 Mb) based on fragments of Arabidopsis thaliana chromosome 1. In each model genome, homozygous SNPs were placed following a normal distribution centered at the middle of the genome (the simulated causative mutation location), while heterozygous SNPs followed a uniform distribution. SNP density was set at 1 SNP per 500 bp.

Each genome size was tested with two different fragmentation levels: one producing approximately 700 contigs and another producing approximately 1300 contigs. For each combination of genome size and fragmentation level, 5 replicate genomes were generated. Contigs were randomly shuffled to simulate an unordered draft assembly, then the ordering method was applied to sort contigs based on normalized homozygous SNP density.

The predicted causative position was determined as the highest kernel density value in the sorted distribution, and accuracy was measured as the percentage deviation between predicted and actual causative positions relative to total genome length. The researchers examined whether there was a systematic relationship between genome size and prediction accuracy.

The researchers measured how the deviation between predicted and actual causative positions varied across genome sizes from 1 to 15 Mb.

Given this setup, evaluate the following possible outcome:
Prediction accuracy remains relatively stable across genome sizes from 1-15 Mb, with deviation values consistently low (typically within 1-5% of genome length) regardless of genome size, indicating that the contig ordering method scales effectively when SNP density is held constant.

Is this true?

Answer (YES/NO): YES